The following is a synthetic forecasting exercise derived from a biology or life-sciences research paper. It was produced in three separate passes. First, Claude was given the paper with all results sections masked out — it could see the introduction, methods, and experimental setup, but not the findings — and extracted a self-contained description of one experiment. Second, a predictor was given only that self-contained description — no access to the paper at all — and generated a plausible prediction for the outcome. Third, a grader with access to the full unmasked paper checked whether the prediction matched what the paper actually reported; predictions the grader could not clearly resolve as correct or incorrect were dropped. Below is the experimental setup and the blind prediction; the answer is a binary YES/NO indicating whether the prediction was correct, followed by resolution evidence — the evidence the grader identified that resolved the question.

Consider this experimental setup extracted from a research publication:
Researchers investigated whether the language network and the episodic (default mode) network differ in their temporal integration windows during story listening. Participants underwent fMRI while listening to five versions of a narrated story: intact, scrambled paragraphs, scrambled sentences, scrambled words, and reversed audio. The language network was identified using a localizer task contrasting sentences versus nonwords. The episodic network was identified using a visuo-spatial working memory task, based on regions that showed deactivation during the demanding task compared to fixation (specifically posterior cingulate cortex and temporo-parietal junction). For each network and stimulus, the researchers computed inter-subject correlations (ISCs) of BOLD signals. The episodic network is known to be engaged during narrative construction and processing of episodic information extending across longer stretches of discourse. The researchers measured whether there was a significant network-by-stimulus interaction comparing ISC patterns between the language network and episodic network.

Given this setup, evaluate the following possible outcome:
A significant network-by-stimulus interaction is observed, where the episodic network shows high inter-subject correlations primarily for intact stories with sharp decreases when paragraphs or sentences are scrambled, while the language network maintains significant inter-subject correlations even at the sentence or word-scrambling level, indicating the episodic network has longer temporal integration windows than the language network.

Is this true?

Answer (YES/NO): YES